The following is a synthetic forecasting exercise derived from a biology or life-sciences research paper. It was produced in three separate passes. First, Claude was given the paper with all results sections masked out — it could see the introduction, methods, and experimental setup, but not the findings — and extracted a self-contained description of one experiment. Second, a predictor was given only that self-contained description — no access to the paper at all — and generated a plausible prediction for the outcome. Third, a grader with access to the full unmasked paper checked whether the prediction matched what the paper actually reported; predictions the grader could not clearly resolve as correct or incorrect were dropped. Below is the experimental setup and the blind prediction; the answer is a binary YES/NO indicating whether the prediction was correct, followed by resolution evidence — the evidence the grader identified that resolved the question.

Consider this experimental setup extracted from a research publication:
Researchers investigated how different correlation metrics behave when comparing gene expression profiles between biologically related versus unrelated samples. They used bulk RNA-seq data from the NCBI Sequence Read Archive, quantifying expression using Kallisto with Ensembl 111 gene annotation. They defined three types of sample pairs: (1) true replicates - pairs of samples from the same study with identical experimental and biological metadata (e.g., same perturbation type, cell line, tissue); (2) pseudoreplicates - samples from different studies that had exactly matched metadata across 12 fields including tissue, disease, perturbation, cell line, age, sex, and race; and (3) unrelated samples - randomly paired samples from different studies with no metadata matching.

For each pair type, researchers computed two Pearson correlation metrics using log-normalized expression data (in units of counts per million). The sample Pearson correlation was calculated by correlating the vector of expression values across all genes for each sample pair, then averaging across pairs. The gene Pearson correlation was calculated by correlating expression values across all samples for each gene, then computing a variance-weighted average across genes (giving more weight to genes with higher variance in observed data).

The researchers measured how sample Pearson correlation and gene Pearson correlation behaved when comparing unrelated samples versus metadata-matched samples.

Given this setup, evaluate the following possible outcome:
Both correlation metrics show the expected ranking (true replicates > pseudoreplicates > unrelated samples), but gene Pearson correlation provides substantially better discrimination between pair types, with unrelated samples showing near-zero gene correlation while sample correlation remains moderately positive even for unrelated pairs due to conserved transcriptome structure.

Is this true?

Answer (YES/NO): NO